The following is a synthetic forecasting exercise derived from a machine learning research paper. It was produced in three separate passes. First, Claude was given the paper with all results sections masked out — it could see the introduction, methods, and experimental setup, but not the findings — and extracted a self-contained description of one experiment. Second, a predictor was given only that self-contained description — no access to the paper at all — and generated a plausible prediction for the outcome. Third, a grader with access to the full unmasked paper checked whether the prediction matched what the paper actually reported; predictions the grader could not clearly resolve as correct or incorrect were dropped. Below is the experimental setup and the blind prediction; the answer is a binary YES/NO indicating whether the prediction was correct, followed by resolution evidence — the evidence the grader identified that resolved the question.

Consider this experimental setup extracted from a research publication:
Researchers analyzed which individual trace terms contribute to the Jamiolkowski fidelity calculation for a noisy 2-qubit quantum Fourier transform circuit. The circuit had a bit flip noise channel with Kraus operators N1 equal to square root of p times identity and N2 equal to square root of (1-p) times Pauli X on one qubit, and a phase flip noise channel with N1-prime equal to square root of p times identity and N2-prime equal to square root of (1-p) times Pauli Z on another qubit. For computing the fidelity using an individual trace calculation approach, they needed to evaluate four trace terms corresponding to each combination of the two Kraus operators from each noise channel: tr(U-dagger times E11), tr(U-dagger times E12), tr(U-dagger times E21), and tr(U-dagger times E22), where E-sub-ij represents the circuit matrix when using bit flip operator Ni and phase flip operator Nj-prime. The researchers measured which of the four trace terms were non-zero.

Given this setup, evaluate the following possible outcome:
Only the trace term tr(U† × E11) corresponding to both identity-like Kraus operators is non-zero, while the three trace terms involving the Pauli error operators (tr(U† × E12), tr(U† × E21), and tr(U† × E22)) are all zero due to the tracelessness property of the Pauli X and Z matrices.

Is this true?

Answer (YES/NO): YES